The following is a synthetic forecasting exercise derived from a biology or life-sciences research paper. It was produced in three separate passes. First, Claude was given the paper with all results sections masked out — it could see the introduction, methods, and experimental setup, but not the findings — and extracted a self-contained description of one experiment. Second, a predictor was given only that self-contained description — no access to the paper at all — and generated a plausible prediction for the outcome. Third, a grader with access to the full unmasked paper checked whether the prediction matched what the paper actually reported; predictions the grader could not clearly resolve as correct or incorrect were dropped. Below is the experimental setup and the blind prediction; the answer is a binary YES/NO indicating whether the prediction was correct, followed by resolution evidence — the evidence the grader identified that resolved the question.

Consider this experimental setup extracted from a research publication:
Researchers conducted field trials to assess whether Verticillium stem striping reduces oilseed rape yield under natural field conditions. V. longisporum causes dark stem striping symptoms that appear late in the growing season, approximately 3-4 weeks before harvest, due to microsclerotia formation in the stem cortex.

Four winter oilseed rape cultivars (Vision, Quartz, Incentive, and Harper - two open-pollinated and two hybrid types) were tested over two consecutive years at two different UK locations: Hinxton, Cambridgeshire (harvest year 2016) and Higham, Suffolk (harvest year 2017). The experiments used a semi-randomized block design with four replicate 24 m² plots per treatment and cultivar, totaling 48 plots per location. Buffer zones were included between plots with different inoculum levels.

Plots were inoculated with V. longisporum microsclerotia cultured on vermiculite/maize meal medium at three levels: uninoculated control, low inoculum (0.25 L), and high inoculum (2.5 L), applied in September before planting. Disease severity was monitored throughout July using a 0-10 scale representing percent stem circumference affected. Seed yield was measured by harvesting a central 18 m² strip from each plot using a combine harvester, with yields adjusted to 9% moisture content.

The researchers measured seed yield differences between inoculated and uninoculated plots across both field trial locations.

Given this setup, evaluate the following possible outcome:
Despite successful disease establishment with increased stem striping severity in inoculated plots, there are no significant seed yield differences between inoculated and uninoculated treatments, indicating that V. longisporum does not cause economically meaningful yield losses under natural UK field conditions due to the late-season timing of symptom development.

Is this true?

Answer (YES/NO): NO